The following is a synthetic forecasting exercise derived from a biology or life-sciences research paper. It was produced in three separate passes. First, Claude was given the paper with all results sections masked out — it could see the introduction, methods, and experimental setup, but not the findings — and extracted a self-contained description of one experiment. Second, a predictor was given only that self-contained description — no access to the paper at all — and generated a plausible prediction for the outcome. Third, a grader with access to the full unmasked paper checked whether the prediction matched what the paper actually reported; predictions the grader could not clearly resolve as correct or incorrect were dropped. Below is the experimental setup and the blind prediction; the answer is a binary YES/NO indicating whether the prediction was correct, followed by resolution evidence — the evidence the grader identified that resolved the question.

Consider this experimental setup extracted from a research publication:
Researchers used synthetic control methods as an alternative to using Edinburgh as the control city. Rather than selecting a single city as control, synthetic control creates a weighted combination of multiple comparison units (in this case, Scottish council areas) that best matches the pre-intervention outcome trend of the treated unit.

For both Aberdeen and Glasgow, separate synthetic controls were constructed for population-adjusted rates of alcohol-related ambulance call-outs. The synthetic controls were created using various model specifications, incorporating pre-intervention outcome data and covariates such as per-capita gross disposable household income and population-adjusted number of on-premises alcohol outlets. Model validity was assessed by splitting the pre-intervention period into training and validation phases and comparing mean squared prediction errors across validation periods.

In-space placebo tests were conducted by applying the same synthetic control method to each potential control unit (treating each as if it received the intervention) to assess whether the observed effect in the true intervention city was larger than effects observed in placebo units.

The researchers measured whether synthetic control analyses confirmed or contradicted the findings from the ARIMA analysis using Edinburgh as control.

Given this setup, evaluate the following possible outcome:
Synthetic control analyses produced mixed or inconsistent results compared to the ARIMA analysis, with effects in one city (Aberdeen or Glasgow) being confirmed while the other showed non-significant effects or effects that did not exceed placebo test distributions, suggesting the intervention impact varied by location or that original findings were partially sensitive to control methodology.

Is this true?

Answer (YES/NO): NO